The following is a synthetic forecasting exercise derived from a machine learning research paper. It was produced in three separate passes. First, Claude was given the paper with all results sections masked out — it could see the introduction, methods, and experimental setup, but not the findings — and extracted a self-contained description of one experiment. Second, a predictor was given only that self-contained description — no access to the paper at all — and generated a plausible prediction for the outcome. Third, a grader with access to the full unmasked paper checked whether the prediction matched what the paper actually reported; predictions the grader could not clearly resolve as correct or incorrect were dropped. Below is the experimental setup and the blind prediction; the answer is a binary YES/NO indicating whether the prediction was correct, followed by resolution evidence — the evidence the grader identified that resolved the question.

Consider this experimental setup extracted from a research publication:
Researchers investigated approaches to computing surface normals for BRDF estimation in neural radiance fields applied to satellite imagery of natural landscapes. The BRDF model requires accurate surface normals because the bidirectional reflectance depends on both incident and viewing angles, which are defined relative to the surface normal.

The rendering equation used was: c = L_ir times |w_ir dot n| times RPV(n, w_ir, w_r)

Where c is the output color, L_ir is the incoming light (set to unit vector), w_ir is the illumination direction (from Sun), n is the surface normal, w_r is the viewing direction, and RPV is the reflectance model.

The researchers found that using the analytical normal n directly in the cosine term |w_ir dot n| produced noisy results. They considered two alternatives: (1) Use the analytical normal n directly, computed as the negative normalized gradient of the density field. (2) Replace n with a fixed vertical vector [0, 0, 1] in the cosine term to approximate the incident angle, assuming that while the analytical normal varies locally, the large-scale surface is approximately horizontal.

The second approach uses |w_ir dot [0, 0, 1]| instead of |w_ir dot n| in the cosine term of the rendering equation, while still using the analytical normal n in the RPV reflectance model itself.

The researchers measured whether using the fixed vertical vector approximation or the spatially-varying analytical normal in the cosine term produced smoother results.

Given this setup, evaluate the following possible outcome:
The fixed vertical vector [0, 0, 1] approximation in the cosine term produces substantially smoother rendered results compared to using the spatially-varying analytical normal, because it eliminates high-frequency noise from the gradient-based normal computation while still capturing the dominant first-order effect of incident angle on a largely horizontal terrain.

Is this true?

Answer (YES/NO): YES